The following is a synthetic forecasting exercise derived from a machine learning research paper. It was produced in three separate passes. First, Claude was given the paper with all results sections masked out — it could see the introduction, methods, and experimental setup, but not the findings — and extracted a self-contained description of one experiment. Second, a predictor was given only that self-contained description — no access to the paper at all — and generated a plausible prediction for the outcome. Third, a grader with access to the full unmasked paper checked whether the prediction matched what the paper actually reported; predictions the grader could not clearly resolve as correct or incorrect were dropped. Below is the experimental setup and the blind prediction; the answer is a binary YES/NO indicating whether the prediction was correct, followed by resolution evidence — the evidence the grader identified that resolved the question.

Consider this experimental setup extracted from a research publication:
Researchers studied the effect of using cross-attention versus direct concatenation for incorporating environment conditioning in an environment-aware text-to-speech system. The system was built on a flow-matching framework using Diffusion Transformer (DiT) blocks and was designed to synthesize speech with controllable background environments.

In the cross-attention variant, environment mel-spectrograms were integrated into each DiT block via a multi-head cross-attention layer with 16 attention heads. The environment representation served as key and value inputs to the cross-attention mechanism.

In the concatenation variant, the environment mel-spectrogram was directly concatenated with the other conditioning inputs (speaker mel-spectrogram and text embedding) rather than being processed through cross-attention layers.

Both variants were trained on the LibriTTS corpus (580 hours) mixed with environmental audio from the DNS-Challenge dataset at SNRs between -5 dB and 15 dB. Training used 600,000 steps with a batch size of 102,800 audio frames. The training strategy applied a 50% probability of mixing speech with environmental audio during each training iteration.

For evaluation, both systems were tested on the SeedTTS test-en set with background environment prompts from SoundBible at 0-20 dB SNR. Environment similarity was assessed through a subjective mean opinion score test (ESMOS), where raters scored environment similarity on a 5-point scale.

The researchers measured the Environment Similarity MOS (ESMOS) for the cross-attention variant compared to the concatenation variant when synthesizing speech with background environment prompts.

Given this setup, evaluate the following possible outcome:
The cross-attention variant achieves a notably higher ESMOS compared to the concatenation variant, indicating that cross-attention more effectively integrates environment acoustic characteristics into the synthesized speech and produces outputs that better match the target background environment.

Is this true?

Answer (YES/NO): NO